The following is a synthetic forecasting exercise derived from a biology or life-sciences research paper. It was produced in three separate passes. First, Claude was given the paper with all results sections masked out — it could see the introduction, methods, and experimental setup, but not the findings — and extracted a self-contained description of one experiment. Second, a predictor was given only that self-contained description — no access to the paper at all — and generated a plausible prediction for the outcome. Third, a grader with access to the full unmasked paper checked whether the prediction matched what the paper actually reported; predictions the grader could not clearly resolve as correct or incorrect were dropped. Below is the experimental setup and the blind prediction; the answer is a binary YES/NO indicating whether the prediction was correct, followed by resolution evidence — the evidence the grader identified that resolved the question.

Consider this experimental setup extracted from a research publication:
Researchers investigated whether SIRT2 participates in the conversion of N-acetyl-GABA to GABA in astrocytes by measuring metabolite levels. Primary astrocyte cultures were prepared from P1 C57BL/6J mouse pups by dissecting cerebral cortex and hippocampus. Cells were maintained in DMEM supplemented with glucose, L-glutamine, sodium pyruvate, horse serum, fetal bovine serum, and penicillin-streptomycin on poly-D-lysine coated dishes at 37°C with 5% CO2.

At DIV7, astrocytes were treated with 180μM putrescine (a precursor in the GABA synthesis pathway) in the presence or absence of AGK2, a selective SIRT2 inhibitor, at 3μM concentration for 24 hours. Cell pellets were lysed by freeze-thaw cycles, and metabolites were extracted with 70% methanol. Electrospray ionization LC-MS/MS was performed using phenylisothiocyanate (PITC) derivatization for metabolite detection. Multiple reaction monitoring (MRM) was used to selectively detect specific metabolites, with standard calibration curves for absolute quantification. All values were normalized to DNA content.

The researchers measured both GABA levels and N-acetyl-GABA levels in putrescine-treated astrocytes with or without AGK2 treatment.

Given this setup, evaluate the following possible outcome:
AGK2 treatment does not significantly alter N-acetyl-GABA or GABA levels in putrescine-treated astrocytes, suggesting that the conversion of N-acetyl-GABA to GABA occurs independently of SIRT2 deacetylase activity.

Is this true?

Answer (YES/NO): NO